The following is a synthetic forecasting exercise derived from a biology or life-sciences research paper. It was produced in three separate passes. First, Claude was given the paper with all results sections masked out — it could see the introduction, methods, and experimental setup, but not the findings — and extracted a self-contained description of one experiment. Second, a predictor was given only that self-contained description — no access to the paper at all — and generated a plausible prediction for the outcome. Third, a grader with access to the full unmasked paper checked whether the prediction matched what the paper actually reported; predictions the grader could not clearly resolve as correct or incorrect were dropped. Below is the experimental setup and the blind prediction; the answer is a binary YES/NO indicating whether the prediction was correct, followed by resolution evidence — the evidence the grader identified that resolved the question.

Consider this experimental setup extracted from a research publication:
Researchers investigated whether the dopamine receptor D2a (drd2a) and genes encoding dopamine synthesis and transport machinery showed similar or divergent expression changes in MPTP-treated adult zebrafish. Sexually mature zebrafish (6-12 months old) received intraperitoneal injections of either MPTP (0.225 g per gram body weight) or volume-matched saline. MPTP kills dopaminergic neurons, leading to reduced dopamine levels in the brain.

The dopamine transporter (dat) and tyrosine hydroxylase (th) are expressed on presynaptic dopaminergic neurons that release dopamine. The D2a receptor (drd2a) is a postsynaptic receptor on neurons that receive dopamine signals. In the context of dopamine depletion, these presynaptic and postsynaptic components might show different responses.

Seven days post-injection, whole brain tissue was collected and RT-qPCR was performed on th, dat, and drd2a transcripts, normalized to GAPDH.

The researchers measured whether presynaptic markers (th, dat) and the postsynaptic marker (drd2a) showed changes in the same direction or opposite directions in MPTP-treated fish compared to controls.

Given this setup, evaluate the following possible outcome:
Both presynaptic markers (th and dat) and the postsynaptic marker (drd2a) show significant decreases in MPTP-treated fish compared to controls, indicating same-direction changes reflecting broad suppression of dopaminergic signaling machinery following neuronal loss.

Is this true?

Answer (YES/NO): NO